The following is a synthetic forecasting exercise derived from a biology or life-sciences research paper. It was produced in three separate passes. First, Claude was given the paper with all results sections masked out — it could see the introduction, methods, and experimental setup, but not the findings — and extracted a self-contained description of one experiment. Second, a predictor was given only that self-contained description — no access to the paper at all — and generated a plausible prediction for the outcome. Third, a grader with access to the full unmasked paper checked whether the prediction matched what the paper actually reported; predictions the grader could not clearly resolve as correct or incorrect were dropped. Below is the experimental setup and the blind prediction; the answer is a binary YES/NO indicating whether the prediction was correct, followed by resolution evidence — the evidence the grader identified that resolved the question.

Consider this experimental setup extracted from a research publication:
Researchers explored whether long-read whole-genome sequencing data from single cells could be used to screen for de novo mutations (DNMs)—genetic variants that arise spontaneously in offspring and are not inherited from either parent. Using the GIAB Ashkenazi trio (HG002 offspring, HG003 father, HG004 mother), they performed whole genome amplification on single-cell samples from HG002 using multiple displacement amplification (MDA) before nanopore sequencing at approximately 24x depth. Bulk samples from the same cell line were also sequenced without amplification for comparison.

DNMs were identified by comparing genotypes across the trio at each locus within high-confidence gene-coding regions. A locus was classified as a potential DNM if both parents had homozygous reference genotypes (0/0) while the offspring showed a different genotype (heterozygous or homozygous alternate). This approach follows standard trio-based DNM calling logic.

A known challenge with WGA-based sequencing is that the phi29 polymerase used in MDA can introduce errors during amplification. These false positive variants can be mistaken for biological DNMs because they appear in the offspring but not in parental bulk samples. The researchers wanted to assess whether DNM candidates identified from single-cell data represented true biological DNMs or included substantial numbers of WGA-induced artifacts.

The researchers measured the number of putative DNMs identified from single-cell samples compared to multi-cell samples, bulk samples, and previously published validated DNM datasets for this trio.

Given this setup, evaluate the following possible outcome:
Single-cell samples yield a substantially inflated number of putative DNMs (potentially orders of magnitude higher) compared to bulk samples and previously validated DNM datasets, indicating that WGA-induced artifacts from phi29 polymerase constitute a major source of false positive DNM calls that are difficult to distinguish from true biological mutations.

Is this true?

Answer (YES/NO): YES